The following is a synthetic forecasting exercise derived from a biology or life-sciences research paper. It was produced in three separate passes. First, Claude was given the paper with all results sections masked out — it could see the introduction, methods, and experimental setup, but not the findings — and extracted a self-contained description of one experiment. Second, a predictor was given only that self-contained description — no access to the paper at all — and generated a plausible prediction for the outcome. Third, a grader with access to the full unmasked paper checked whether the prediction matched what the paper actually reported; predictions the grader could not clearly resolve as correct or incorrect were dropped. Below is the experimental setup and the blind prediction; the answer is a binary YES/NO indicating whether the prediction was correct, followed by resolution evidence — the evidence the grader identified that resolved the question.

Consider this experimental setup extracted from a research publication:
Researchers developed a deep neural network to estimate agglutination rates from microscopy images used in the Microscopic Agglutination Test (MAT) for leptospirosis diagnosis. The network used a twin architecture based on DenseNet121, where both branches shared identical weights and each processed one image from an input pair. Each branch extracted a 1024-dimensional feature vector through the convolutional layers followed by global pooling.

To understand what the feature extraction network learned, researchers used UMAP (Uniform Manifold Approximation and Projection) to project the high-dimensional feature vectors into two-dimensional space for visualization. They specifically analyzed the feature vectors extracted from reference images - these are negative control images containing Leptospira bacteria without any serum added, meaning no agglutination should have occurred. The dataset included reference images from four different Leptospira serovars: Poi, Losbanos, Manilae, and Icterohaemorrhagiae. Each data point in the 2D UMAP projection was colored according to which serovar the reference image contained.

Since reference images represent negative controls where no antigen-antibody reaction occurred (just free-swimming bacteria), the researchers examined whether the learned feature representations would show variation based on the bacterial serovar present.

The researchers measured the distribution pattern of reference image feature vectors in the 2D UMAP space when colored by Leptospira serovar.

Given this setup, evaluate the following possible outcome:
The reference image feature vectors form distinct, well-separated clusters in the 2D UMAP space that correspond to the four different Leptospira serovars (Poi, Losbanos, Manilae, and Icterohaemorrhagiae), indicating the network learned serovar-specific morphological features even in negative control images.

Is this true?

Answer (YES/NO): NO